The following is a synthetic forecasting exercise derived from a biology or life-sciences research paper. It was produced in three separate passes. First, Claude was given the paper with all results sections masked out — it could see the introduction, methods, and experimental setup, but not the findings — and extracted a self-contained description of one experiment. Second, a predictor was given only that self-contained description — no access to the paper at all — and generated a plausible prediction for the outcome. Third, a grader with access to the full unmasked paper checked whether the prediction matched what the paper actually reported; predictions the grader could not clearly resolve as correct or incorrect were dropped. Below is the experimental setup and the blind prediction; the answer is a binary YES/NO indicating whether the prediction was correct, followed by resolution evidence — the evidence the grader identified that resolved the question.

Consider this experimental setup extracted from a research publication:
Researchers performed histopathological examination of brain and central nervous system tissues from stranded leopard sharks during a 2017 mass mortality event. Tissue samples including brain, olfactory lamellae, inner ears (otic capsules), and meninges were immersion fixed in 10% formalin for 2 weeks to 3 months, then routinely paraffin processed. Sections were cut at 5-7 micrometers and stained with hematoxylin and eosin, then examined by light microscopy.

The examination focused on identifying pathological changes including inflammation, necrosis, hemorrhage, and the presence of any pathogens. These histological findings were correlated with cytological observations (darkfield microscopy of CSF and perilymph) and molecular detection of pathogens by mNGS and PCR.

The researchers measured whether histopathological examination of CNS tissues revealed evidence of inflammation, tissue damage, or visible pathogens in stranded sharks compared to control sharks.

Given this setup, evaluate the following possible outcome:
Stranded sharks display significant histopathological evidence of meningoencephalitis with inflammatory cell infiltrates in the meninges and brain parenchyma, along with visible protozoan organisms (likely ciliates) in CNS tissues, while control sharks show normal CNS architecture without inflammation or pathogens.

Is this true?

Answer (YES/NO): YES